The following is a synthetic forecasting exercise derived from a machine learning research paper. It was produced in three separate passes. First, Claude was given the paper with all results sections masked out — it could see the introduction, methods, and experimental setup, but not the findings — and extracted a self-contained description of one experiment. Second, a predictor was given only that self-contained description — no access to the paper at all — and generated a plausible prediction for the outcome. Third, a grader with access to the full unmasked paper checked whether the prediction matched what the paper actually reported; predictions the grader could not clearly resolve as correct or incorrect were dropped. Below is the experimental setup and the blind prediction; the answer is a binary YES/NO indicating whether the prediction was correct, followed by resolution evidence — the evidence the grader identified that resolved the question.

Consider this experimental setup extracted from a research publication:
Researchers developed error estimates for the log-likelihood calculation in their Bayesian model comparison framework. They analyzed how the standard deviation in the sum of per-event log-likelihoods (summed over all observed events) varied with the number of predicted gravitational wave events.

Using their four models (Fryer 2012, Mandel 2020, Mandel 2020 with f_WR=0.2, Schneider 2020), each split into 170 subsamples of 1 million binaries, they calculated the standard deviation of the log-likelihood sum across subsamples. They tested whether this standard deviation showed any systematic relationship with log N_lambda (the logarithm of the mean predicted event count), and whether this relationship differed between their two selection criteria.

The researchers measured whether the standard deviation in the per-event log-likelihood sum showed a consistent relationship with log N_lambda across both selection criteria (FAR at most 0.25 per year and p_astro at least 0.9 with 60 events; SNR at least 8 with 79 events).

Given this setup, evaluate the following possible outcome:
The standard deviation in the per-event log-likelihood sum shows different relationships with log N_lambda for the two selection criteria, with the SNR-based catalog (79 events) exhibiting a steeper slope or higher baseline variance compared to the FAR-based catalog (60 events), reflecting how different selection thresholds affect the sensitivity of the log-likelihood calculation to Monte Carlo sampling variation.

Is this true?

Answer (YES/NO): NO